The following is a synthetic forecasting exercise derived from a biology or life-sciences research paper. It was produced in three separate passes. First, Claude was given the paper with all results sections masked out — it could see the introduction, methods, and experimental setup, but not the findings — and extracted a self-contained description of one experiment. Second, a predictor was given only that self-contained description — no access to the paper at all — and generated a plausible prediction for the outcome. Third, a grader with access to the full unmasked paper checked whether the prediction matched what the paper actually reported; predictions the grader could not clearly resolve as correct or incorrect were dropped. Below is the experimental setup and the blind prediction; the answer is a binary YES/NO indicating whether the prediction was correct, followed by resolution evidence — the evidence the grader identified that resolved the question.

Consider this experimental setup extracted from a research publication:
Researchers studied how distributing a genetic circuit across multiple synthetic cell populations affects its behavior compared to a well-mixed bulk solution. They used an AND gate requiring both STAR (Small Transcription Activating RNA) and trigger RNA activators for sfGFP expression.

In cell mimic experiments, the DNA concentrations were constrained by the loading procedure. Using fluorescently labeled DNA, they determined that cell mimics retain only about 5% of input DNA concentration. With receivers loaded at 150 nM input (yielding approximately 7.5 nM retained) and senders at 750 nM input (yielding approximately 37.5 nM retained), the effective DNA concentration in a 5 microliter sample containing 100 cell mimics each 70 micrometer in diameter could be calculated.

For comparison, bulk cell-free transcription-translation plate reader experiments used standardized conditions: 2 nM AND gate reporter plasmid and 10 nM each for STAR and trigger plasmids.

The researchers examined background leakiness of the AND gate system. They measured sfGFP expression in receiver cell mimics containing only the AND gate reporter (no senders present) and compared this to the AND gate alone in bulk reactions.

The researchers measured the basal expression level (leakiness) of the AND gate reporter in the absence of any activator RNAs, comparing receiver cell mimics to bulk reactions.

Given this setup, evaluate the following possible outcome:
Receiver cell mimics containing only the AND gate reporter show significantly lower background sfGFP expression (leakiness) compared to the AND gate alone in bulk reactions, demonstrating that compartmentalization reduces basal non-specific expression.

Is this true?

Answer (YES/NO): NO